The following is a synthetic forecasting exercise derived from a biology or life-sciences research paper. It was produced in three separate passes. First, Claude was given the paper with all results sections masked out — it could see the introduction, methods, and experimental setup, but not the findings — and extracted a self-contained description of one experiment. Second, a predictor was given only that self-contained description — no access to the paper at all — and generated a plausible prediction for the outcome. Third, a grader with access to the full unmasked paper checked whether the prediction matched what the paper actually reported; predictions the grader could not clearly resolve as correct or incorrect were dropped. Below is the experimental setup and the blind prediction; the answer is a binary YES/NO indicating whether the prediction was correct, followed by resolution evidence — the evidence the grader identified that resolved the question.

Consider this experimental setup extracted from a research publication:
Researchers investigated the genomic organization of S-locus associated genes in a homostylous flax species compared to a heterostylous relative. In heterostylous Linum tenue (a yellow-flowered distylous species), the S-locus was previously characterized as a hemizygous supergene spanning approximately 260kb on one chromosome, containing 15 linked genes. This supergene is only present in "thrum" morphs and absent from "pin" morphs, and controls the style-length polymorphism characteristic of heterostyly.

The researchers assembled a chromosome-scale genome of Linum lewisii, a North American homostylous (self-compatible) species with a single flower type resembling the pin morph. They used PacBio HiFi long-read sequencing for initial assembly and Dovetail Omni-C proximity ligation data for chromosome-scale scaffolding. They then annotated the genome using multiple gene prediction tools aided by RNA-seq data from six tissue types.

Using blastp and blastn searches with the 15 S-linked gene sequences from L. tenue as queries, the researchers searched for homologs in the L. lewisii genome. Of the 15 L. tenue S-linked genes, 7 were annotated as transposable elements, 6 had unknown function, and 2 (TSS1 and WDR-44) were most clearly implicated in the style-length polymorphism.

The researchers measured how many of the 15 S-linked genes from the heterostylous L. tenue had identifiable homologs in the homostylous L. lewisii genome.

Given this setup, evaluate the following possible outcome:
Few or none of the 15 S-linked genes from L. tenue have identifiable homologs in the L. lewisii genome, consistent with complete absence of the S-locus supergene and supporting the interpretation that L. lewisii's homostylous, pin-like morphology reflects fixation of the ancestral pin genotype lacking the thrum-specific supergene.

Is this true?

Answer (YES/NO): NO